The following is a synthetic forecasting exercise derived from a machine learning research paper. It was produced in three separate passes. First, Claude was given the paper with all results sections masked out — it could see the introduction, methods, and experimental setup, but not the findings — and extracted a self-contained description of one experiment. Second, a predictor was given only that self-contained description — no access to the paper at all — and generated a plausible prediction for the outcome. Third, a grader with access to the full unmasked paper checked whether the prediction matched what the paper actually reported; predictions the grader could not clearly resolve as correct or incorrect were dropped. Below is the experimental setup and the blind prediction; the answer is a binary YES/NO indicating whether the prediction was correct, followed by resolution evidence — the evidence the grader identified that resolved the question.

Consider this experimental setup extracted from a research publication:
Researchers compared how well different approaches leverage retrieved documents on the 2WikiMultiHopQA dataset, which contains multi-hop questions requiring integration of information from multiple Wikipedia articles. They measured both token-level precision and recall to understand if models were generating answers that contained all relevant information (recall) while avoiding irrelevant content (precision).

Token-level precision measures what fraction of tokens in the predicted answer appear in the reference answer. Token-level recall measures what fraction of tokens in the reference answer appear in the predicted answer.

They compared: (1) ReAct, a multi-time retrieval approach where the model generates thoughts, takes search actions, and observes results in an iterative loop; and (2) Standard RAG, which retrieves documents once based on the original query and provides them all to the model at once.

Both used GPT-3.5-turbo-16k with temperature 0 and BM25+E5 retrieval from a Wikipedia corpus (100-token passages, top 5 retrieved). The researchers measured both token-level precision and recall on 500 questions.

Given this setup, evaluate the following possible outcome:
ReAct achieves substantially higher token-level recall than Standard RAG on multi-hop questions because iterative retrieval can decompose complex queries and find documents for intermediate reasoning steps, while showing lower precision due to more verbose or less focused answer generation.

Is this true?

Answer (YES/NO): NO